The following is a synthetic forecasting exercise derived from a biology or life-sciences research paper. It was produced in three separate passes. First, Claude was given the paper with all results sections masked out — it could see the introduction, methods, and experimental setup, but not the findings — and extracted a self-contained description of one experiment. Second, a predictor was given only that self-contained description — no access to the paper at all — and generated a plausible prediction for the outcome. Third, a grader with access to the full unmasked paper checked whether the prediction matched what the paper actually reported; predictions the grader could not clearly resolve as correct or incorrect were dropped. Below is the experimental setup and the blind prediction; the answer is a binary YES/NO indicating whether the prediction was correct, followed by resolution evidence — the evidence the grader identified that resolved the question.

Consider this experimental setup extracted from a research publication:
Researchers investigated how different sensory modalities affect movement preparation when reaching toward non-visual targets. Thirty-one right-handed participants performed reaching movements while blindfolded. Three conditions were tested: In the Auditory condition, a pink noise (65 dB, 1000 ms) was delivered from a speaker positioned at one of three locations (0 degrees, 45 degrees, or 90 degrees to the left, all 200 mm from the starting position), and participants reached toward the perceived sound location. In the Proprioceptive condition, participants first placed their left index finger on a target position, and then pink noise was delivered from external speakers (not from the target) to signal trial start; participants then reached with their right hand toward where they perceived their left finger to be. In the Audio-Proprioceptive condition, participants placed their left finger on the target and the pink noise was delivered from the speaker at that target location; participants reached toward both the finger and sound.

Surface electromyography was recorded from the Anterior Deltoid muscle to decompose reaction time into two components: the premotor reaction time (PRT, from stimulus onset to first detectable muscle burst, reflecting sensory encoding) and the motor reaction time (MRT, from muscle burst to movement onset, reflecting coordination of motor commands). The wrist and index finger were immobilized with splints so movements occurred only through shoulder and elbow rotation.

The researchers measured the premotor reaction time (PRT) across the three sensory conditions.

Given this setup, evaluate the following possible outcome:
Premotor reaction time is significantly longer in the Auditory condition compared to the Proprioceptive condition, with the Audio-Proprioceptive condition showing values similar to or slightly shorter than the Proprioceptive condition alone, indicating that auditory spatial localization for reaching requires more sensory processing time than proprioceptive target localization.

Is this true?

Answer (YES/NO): YES